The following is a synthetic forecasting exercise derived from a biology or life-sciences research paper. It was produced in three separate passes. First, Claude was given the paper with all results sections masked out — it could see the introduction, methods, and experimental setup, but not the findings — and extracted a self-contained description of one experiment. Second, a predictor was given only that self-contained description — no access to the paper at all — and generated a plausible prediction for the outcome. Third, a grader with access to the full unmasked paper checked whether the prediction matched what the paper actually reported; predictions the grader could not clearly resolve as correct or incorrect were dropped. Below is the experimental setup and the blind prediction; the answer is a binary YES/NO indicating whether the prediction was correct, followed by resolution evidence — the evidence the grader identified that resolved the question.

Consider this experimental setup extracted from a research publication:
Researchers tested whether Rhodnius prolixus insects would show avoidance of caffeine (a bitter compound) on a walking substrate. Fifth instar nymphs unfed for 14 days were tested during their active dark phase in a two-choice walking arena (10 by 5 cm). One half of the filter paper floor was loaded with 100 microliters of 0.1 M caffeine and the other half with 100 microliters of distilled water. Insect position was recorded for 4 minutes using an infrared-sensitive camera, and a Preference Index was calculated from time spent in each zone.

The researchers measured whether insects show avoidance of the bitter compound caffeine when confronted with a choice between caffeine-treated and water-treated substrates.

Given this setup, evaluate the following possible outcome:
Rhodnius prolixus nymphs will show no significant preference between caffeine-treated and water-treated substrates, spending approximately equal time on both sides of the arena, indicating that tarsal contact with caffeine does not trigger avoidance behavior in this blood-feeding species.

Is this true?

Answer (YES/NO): NO